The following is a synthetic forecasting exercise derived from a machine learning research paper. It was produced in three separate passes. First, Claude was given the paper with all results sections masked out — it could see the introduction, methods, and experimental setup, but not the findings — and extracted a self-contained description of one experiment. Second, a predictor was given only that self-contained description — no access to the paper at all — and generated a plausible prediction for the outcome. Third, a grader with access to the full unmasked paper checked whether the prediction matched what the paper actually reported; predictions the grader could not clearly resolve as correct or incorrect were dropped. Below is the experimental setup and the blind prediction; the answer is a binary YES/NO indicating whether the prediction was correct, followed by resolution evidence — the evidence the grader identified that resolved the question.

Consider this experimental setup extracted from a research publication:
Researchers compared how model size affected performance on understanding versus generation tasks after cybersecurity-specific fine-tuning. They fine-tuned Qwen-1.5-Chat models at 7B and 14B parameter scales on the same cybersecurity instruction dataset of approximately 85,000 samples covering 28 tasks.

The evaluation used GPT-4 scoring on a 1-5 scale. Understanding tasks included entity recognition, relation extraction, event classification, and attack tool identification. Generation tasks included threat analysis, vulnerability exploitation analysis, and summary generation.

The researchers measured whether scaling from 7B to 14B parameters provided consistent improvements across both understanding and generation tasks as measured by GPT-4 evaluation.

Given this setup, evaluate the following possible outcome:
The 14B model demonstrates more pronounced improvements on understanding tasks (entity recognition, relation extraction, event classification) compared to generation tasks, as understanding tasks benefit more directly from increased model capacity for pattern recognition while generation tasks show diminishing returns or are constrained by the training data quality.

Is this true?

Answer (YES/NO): NO